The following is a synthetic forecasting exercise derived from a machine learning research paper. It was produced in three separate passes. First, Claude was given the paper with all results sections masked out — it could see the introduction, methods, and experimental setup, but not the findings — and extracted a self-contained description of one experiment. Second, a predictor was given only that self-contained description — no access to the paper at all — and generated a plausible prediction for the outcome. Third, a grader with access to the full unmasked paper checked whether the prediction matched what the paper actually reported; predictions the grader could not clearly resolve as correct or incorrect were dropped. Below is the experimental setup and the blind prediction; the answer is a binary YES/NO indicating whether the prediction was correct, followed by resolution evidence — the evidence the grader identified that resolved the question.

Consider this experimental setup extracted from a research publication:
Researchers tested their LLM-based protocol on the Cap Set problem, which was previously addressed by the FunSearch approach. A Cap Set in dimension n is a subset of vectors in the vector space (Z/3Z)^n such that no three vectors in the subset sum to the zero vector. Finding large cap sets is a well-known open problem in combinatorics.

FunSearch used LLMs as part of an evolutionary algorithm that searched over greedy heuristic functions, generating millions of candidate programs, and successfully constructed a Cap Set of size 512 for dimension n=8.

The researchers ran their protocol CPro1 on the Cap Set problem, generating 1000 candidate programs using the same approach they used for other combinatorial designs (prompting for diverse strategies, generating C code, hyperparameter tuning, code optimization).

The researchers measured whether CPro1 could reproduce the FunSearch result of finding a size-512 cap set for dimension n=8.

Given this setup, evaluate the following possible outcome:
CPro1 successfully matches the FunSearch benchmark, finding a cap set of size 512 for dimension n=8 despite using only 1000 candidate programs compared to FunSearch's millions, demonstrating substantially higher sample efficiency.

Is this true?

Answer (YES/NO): NO